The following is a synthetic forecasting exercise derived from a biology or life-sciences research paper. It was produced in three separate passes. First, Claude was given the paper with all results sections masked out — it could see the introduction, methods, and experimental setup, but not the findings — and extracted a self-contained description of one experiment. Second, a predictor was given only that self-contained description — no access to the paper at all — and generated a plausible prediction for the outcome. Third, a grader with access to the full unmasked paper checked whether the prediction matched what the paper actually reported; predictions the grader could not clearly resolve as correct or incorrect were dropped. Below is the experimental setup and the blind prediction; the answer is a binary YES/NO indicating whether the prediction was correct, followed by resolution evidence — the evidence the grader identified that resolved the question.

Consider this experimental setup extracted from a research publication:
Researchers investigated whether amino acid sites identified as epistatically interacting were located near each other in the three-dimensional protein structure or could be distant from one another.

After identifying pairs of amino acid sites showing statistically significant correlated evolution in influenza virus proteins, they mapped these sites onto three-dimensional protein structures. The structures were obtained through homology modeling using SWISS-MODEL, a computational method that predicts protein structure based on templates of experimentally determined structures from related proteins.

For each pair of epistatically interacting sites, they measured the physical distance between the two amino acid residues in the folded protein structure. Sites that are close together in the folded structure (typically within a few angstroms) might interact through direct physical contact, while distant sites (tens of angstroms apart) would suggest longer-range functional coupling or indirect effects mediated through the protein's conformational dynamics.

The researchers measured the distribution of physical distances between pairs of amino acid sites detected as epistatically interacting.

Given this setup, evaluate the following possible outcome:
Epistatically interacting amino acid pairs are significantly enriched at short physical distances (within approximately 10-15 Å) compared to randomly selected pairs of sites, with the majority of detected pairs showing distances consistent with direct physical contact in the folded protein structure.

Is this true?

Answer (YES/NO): NO